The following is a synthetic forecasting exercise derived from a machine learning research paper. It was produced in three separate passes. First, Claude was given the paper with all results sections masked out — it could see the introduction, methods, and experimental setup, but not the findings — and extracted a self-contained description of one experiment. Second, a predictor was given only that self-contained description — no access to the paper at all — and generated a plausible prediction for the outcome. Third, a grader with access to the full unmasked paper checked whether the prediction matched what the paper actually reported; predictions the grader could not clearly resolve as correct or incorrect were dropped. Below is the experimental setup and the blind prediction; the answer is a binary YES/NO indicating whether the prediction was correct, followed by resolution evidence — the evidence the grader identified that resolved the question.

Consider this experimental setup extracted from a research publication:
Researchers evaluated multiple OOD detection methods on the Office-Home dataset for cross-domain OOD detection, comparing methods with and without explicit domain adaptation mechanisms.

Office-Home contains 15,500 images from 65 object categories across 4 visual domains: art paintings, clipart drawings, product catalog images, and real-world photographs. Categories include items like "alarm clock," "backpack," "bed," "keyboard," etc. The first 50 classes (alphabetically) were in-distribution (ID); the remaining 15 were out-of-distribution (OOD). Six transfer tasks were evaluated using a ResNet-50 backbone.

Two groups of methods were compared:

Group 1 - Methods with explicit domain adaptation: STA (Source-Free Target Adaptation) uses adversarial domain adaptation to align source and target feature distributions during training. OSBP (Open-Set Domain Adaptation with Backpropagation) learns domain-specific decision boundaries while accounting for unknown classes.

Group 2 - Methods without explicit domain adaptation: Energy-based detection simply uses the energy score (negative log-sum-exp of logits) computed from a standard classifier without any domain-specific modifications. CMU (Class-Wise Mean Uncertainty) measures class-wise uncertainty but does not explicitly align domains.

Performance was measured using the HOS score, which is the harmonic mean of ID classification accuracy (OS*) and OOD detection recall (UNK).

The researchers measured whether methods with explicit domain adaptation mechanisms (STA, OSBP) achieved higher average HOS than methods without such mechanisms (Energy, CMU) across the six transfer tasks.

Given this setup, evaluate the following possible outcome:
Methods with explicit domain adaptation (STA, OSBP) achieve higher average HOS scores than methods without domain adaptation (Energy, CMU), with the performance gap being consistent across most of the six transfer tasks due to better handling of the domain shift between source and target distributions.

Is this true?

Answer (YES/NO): YES